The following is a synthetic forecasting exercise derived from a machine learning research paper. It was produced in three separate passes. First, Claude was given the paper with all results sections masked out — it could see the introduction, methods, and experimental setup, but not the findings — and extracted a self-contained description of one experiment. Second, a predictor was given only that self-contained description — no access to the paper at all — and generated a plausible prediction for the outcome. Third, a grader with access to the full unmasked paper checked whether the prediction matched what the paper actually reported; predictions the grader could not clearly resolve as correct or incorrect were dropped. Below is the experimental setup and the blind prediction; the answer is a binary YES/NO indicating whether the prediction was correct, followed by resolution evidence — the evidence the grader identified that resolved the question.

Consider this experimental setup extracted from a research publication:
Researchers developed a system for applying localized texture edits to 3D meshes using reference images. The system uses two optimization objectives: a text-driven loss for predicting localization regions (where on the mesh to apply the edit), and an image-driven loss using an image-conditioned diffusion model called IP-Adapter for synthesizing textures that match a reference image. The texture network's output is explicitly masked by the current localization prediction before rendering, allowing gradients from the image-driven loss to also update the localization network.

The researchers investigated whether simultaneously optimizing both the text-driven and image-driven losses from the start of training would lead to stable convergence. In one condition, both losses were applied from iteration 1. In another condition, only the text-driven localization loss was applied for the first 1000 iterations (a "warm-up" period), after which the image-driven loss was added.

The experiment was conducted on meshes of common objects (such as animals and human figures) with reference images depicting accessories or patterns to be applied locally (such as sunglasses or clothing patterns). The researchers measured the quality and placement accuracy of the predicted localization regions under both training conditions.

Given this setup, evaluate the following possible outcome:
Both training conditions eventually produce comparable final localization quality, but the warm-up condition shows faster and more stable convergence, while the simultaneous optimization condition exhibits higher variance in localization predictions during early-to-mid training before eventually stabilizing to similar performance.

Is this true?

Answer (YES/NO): NO